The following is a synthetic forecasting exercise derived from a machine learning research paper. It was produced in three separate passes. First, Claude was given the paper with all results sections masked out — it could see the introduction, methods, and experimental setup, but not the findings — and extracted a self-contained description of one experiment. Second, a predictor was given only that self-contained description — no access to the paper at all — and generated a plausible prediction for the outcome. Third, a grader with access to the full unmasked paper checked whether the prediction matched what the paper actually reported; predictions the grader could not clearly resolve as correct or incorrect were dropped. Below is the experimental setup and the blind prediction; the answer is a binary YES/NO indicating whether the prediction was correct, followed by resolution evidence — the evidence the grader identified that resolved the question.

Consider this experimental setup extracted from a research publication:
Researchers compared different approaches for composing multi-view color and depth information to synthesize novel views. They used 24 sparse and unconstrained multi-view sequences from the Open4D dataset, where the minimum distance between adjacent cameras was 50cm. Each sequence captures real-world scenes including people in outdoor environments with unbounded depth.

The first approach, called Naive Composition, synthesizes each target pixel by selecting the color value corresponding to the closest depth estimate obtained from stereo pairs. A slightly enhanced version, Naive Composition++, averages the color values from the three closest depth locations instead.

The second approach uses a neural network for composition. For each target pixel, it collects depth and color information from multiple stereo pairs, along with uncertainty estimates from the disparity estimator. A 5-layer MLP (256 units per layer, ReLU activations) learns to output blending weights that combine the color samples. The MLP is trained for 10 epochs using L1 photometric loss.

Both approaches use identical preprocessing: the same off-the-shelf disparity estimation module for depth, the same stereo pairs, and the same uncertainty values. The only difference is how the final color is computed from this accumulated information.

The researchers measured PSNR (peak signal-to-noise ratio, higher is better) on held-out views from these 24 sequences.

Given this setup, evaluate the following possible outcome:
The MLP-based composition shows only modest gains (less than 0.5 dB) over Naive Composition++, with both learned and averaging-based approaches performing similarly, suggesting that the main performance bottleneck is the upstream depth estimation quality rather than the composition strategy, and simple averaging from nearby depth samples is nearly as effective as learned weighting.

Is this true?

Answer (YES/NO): NO